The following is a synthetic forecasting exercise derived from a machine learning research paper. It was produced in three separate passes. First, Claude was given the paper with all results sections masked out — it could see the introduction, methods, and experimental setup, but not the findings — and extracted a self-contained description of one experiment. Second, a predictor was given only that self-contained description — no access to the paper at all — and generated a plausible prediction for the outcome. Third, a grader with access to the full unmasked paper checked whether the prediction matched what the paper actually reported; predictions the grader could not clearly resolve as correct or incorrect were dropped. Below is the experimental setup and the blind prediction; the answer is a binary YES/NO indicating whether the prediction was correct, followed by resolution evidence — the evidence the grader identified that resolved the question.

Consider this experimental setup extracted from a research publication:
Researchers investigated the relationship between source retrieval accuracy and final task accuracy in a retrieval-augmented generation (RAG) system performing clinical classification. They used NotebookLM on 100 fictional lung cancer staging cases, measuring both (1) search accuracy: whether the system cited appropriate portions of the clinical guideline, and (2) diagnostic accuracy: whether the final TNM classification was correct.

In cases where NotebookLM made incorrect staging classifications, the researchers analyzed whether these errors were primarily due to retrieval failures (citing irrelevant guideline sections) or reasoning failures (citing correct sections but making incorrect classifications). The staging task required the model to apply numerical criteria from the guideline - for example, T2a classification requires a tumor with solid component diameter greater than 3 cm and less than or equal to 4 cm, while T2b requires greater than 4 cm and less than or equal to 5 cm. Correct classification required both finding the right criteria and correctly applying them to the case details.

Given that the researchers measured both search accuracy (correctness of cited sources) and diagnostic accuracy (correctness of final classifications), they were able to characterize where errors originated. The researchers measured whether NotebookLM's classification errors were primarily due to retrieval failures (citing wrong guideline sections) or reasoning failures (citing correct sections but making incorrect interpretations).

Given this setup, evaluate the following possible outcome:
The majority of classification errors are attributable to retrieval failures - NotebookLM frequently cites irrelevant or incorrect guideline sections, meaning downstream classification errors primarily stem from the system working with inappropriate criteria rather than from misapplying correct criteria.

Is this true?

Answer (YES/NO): NO